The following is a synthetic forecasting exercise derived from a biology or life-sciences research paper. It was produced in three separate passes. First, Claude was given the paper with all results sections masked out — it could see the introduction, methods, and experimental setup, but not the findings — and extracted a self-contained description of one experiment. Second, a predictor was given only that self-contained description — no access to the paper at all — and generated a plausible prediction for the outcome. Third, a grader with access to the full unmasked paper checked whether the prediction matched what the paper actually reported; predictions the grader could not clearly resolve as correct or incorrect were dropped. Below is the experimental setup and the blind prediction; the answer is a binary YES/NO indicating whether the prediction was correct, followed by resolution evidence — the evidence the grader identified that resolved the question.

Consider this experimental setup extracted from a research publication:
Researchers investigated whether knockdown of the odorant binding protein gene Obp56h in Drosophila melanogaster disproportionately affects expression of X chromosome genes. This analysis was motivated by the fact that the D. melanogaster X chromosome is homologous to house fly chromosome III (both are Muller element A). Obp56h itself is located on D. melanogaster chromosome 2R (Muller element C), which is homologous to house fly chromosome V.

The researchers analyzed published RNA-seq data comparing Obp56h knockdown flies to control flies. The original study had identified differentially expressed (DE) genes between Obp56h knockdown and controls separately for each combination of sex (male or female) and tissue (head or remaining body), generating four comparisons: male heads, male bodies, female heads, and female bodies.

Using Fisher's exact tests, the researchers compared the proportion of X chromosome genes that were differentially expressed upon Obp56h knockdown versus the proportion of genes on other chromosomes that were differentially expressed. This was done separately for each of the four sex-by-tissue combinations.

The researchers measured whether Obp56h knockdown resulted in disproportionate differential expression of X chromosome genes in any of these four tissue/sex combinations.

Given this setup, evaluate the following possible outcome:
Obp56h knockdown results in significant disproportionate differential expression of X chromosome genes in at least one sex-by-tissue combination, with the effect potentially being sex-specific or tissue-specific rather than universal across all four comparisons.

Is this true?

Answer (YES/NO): YES